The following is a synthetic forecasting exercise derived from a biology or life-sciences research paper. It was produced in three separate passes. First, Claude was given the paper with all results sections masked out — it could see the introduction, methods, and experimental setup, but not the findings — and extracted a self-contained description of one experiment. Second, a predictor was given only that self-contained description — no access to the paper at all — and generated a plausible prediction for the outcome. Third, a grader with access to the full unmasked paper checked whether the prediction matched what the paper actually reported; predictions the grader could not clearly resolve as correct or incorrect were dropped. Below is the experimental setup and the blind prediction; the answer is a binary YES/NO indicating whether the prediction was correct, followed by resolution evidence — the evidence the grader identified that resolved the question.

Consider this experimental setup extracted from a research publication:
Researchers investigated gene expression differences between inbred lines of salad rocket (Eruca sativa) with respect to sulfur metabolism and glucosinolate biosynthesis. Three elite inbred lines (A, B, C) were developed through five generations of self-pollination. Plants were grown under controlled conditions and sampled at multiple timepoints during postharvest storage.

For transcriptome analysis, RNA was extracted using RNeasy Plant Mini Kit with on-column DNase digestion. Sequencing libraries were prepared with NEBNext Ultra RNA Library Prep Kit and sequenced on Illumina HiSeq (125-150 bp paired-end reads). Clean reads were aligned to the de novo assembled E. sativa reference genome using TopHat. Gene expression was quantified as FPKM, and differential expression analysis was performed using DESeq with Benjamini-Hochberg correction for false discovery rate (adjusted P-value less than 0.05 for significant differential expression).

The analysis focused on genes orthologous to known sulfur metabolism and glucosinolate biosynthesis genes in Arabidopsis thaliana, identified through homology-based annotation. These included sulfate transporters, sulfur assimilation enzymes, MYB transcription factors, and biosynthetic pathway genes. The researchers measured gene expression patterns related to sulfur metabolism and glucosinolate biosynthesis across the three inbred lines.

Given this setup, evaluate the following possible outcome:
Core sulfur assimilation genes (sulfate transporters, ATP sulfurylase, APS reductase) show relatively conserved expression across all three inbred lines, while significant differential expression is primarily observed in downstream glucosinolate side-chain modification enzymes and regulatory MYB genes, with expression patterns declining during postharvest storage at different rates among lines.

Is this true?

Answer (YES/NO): NO